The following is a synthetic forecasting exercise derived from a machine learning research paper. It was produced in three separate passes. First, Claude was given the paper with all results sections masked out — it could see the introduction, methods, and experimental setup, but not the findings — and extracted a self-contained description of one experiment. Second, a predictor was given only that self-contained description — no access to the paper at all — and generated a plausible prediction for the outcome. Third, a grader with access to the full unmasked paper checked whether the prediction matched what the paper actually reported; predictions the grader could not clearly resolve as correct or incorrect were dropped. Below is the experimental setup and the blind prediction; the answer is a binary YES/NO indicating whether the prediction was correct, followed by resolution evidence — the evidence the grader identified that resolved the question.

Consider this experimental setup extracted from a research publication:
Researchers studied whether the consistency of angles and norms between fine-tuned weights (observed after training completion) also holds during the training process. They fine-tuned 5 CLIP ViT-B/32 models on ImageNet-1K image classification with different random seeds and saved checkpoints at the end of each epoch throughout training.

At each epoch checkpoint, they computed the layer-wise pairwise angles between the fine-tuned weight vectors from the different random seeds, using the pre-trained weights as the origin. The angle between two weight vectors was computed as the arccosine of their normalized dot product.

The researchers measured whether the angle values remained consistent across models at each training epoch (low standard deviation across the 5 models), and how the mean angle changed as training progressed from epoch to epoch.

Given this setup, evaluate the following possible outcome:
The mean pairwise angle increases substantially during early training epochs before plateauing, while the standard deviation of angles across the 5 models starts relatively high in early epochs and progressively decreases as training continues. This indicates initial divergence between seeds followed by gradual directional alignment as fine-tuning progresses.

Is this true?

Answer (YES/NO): NO